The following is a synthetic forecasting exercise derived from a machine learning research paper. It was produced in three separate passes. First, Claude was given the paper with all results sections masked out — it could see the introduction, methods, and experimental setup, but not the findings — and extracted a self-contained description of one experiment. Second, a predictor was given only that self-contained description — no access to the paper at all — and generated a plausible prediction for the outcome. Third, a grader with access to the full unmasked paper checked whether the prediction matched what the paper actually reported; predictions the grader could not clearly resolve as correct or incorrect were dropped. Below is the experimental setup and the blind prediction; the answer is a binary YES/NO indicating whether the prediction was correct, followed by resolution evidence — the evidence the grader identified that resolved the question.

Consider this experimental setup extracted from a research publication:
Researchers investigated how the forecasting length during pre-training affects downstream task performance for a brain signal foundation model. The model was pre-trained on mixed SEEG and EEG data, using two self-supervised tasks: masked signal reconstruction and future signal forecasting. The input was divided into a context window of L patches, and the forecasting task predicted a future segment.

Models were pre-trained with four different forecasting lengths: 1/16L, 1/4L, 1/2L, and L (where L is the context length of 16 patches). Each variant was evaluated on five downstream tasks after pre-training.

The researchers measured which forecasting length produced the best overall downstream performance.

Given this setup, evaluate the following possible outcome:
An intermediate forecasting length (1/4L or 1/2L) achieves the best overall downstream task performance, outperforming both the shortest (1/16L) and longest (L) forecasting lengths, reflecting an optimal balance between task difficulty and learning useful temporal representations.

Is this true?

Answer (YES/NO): YES